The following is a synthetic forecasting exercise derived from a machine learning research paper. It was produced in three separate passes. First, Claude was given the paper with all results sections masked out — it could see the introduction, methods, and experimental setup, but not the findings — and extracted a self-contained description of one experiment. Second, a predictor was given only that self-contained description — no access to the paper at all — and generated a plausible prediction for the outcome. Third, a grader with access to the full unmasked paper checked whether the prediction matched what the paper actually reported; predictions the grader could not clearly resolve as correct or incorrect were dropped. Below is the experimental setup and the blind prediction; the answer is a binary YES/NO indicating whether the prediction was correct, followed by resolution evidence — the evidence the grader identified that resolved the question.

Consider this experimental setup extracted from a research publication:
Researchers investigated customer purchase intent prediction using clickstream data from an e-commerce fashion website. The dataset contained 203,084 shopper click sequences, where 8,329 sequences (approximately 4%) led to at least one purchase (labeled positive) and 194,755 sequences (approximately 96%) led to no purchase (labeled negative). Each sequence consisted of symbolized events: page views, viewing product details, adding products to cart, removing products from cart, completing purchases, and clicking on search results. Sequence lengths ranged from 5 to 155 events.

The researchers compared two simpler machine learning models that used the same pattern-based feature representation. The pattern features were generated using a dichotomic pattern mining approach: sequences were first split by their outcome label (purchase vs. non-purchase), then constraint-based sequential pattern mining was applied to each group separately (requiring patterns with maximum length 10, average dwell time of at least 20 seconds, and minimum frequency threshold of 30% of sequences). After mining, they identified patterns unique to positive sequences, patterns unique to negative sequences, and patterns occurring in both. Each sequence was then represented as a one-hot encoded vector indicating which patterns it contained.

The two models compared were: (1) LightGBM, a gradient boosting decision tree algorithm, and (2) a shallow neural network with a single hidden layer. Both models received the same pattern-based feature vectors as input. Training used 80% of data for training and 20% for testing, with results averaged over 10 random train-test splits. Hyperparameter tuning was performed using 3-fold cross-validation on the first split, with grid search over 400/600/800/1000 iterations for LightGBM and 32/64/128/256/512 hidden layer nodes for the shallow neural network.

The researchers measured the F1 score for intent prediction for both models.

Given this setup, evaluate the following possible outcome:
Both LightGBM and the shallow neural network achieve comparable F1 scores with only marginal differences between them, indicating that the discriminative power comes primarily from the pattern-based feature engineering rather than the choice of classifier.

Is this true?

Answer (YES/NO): YES